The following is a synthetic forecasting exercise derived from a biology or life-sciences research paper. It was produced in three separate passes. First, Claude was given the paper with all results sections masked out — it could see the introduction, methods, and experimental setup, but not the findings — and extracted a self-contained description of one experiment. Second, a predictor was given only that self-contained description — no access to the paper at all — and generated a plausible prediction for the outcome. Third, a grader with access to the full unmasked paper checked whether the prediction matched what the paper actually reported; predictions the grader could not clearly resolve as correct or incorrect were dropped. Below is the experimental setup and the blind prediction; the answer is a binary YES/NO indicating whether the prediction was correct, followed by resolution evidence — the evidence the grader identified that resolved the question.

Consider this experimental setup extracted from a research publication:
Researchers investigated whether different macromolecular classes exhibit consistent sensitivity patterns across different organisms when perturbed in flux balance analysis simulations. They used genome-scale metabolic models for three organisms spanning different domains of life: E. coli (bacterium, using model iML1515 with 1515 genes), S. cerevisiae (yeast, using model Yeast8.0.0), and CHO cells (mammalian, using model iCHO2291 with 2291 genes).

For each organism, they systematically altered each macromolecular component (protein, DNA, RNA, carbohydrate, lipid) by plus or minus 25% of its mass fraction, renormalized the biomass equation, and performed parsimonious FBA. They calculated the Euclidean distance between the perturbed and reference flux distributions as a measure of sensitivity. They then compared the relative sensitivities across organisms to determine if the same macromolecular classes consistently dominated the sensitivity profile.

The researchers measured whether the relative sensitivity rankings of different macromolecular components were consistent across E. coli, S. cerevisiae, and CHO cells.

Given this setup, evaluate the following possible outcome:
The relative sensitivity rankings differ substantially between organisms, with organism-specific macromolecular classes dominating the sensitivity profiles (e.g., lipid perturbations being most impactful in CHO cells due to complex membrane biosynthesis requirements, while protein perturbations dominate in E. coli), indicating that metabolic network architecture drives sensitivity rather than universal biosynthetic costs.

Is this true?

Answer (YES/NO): NO